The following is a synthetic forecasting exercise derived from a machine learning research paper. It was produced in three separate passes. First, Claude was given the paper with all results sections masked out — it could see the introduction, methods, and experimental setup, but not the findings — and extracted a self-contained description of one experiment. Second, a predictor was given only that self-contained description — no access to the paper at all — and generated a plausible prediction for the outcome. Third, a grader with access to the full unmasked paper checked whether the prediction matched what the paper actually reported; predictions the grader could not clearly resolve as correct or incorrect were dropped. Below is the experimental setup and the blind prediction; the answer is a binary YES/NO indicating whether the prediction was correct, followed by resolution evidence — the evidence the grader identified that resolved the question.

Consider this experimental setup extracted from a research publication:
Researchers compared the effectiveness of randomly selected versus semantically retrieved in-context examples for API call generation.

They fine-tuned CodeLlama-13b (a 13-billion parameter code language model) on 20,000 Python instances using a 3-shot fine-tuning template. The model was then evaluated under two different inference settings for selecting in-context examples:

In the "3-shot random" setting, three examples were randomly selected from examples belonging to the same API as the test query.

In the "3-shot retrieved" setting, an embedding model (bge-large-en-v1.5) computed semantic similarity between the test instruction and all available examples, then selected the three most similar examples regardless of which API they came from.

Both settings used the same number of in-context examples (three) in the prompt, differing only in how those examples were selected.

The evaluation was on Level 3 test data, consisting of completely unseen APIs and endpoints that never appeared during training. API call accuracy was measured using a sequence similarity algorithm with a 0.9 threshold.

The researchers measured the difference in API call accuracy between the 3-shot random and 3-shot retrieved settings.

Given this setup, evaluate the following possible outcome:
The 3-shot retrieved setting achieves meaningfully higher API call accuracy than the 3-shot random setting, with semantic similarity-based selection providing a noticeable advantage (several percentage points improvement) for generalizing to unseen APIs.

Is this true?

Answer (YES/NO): YES